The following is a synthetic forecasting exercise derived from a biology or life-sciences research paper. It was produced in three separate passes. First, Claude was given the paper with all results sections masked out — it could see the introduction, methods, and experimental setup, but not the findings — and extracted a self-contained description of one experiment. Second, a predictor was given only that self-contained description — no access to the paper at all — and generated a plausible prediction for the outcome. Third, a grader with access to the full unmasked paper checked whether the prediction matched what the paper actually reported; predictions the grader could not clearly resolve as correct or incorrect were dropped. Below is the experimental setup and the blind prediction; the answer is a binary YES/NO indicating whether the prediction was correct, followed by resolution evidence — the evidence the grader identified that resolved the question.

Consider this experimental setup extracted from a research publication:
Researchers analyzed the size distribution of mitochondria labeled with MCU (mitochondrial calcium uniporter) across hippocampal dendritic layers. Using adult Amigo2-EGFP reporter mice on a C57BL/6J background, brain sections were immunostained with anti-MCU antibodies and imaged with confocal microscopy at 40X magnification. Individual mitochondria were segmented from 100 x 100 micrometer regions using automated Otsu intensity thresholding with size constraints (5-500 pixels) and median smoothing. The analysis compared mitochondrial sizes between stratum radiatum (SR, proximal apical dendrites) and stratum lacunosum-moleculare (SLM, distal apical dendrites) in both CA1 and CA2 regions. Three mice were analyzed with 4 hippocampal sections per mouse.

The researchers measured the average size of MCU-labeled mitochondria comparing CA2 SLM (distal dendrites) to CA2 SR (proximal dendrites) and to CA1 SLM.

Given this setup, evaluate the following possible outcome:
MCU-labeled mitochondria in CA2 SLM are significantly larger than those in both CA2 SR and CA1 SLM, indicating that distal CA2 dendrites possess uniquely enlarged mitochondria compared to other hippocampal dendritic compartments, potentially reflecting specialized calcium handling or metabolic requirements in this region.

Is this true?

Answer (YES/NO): YES